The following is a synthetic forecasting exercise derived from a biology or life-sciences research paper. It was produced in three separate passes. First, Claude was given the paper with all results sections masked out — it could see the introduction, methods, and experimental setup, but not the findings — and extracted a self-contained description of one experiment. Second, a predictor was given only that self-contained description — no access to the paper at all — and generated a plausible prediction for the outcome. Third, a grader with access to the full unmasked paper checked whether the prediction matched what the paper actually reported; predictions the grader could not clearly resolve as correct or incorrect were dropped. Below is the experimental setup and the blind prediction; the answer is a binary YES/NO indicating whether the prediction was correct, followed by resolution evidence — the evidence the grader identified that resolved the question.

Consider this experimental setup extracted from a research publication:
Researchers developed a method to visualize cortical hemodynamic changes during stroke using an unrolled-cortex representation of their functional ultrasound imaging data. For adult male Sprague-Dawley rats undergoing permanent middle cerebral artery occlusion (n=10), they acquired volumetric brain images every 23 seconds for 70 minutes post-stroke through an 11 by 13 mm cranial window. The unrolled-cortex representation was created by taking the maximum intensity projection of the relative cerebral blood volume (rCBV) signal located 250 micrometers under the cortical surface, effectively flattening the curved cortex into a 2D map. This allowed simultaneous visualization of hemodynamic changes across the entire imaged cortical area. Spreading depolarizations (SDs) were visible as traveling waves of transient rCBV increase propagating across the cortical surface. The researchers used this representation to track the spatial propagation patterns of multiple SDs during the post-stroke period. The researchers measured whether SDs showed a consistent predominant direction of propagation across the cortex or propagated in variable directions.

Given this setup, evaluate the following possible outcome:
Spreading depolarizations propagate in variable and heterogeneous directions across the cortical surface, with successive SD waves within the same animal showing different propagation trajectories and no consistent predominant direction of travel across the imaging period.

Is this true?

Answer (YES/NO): NO